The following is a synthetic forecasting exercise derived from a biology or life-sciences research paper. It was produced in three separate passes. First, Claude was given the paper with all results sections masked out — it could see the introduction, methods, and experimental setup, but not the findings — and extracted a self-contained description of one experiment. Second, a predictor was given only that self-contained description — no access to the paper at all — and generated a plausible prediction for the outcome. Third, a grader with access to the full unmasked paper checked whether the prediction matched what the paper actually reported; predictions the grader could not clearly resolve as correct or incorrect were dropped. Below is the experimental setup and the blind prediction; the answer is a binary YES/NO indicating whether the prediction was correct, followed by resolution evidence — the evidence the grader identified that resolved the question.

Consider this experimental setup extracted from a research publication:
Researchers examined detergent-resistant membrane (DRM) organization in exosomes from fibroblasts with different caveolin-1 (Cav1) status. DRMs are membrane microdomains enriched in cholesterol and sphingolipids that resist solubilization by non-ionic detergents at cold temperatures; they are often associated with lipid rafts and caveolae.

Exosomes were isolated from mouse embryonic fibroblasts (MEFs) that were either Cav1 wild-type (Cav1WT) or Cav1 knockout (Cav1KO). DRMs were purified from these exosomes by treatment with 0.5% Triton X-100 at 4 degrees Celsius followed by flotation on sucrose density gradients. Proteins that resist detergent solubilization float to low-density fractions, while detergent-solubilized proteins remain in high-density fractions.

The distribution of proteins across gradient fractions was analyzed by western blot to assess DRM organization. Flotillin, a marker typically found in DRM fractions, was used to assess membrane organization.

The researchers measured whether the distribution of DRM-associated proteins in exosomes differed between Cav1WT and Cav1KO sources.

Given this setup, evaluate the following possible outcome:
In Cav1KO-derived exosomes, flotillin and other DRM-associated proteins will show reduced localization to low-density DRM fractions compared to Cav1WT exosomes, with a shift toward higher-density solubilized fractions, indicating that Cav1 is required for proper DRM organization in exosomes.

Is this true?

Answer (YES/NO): NO